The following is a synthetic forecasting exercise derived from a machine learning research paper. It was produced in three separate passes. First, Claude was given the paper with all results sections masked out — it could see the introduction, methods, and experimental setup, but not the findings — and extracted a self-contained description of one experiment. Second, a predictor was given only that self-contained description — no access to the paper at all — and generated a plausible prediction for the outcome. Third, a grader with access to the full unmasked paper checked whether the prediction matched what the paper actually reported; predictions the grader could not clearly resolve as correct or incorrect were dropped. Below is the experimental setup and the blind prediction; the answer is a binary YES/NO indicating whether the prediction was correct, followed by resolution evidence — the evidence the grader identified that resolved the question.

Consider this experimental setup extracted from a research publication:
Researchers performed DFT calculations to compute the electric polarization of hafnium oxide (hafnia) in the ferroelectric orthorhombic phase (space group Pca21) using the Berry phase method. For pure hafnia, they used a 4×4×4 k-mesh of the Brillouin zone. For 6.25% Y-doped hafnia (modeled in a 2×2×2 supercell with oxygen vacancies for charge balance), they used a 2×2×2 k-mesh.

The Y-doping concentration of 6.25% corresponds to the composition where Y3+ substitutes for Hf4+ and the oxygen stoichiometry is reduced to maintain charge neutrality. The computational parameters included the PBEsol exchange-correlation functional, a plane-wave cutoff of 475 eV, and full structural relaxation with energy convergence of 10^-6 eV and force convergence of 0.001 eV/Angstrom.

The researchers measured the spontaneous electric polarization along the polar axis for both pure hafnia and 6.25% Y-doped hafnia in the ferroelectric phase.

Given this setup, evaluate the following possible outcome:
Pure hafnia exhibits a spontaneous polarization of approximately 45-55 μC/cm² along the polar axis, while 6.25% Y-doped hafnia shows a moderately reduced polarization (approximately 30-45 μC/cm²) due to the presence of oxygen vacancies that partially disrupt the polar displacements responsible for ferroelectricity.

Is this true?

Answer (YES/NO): NO